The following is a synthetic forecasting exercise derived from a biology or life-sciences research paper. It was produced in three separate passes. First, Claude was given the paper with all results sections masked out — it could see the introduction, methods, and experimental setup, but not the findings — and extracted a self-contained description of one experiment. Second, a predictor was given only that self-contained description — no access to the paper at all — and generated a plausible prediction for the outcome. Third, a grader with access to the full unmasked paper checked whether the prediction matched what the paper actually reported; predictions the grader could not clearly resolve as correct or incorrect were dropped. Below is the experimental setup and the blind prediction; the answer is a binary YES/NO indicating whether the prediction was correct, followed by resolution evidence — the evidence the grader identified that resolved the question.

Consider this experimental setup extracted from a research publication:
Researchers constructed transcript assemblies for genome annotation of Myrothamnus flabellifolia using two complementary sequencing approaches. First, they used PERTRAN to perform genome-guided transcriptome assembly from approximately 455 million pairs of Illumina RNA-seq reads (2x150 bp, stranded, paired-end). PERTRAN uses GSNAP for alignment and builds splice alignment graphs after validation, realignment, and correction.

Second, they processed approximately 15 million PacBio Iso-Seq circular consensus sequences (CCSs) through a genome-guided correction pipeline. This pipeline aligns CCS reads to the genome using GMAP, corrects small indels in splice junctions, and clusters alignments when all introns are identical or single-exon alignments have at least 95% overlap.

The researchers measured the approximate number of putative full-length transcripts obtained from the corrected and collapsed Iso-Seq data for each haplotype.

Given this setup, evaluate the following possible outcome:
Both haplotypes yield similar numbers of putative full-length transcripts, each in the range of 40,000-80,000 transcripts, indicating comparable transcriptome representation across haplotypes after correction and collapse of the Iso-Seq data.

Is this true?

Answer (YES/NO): NO